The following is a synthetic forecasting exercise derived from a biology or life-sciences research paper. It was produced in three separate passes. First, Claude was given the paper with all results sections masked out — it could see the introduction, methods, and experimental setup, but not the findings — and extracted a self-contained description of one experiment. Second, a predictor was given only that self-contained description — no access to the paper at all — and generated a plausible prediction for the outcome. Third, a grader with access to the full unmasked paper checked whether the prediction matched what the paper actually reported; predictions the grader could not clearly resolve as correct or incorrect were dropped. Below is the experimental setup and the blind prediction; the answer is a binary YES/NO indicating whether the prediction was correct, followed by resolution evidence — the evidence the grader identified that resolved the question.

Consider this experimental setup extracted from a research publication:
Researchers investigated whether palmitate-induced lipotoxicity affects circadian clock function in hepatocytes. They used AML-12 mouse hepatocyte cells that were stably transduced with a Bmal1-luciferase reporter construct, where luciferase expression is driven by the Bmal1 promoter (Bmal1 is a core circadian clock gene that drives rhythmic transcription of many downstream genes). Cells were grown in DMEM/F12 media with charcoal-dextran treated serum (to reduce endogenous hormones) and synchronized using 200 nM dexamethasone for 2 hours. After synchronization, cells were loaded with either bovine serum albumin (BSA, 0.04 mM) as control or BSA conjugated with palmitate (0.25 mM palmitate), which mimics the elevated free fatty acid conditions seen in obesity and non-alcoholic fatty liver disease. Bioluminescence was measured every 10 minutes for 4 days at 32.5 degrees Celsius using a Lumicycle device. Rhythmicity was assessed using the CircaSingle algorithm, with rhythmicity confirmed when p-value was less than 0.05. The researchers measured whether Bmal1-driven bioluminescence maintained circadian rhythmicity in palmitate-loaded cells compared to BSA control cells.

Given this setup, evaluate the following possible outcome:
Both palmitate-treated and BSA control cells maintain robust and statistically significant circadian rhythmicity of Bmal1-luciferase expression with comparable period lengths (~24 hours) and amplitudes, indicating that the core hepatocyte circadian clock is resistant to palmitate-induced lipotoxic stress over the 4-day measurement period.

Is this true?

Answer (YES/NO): NO